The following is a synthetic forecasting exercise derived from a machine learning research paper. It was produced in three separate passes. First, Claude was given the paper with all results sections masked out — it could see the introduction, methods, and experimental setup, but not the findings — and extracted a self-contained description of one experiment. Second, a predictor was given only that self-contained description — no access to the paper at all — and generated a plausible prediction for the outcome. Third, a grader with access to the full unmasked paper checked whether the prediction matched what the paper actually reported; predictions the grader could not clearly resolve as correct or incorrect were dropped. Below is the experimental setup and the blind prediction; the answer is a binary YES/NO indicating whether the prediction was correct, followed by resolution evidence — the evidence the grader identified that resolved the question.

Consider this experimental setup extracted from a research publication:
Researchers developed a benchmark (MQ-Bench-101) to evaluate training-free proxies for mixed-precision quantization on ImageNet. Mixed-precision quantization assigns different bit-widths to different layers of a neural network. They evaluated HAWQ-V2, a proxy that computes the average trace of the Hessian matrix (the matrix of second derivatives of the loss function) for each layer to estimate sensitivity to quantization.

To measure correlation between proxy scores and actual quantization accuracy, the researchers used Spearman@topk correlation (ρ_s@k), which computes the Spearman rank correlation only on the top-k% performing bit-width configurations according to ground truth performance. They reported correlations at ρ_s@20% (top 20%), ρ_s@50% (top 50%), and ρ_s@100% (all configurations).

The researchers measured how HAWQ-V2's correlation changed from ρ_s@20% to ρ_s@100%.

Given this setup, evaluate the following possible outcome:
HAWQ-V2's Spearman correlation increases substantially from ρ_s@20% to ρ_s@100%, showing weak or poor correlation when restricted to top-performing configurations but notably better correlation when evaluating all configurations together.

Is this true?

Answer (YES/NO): YES